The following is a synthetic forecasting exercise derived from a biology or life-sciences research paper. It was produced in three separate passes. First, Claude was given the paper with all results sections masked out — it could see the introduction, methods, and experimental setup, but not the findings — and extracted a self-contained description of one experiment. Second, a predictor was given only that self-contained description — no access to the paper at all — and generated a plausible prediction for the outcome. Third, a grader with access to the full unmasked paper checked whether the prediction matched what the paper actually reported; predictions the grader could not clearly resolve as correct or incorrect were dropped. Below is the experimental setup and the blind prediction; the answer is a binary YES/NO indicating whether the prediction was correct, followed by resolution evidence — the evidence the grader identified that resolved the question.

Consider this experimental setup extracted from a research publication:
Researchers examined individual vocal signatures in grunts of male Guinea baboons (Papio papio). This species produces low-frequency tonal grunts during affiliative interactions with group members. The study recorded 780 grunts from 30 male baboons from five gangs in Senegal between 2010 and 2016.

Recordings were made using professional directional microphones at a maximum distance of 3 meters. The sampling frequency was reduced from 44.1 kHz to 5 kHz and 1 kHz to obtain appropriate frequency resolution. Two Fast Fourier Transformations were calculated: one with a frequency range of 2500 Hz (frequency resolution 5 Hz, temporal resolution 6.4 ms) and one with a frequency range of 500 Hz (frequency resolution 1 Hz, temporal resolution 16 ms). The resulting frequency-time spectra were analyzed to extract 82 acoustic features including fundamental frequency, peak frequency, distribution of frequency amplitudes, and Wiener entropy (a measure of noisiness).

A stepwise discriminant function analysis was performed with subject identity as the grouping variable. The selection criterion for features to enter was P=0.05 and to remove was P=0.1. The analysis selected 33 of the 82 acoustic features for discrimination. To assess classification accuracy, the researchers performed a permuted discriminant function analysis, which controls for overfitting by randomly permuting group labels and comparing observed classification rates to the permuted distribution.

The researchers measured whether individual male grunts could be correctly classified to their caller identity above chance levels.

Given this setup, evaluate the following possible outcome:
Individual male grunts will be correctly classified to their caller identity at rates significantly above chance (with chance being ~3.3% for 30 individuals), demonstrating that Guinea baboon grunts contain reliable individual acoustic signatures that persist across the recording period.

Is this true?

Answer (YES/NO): YES